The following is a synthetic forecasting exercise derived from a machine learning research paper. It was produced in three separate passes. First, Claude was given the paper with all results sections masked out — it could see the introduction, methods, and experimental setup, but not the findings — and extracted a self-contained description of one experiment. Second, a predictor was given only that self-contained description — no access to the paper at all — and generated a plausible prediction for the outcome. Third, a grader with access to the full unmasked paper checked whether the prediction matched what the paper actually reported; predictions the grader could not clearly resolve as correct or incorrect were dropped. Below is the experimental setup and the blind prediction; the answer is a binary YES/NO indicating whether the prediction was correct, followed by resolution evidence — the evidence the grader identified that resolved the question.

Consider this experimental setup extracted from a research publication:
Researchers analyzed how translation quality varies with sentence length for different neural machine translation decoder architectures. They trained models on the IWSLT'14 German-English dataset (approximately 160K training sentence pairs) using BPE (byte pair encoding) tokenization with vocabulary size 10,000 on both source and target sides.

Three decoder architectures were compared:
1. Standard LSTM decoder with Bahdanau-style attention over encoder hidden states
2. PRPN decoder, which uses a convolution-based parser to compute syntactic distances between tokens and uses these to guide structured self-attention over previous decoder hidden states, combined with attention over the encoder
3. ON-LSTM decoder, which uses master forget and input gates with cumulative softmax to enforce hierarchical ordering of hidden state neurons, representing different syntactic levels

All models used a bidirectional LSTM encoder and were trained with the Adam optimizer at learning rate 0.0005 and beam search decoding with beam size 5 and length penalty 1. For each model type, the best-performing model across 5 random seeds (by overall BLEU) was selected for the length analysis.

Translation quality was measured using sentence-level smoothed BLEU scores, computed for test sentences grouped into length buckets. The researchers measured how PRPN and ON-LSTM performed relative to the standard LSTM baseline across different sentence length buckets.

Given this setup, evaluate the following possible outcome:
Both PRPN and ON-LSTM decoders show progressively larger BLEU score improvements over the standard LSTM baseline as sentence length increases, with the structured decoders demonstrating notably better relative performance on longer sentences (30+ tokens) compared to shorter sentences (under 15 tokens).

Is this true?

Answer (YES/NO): NO